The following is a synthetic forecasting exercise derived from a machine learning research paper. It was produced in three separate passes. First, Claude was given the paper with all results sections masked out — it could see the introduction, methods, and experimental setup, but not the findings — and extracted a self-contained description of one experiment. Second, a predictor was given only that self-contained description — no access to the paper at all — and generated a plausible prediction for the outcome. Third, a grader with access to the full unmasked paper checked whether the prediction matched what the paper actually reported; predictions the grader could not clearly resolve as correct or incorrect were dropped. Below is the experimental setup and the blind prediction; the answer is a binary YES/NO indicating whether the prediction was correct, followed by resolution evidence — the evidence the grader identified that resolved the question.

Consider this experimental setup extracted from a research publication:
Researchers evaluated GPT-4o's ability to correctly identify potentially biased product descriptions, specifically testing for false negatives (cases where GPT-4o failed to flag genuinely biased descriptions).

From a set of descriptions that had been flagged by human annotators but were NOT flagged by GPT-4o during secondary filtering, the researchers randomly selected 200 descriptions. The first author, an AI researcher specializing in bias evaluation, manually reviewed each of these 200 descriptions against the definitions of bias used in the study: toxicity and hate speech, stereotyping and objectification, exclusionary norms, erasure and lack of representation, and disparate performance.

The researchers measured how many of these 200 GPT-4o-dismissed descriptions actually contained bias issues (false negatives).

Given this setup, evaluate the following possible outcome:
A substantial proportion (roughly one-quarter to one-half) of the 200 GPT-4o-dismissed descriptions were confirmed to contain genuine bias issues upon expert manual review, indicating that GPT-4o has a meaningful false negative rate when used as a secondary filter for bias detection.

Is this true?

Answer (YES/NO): NO